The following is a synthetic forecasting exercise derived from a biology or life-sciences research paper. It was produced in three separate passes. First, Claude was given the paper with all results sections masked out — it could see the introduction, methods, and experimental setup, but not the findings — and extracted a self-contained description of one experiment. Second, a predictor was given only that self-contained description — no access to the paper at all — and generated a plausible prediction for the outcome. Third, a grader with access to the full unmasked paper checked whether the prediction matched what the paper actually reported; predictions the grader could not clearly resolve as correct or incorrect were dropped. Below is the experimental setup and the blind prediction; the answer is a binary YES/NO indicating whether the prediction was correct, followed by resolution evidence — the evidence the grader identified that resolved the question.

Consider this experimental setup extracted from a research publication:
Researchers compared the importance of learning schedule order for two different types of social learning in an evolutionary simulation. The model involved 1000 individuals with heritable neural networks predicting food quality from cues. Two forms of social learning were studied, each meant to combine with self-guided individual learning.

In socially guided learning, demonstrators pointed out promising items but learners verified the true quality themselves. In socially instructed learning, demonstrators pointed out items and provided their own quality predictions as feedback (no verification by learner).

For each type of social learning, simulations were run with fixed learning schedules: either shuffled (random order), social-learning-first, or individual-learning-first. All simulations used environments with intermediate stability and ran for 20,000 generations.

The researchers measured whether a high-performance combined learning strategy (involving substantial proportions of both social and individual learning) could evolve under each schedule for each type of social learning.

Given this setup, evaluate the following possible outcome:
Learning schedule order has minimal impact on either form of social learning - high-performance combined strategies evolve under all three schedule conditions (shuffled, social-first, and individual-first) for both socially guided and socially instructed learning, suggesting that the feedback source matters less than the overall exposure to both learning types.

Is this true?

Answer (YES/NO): NO